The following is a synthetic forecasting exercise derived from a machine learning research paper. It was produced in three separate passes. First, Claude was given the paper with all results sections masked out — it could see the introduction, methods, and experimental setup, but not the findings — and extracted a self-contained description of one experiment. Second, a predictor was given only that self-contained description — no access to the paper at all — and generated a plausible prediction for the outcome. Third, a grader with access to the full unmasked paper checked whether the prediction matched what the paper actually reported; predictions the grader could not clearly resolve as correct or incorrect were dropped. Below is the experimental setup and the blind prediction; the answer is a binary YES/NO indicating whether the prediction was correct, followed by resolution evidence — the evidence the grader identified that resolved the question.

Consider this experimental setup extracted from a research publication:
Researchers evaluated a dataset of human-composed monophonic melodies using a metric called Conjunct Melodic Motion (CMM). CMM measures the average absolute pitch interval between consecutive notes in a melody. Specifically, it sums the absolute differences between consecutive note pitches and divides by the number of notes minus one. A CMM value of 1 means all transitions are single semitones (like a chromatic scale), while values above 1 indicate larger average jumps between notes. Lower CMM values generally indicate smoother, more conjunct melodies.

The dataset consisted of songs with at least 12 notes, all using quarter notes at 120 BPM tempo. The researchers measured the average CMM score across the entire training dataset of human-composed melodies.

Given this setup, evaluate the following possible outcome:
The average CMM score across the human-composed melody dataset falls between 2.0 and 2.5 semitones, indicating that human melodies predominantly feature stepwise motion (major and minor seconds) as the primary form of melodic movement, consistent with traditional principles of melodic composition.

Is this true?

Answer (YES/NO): YES